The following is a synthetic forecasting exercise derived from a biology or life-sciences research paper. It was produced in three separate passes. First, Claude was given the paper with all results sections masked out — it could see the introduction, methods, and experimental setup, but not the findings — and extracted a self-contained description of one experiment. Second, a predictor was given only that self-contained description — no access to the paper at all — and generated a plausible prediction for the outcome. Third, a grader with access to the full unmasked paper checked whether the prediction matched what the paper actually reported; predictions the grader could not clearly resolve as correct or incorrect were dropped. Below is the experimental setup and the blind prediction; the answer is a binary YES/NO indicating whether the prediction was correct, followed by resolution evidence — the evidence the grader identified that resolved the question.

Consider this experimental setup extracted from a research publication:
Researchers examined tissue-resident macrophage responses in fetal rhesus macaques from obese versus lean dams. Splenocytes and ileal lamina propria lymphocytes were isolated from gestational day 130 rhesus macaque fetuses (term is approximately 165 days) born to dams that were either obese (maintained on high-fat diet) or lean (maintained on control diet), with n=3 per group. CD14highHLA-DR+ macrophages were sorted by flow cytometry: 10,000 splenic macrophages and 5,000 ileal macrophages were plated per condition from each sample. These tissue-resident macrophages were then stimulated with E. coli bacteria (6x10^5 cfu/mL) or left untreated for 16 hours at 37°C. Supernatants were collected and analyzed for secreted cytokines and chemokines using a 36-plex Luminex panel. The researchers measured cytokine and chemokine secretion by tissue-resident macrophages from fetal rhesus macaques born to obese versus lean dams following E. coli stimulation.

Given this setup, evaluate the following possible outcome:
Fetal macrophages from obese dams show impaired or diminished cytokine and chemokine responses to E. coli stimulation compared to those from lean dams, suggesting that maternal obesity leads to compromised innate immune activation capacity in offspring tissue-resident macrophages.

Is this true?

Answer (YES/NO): YES